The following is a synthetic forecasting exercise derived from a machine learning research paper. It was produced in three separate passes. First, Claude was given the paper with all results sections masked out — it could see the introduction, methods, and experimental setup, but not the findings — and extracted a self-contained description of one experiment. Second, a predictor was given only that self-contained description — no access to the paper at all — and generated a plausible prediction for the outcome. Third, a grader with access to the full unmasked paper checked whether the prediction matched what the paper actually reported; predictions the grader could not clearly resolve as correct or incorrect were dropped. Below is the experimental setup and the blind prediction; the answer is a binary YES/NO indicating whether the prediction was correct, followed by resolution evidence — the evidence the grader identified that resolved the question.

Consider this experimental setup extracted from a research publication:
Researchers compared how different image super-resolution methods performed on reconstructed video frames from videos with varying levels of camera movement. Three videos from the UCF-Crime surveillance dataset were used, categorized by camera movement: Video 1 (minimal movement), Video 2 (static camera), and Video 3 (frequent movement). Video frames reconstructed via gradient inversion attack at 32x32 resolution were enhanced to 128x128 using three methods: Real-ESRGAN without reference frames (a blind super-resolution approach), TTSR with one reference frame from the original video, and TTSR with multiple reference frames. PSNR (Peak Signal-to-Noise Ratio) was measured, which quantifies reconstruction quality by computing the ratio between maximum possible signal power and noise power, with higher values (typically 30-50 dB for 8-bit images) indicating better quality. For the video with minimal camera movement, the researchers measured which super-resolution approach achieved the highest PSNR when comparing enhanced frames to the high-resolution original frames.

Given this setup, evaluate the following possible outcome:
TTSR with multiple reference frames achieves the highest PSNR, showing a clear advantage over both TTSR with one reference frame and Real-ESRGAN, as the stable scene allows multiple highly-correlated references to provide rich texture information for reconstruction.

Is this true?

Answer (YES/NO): NO